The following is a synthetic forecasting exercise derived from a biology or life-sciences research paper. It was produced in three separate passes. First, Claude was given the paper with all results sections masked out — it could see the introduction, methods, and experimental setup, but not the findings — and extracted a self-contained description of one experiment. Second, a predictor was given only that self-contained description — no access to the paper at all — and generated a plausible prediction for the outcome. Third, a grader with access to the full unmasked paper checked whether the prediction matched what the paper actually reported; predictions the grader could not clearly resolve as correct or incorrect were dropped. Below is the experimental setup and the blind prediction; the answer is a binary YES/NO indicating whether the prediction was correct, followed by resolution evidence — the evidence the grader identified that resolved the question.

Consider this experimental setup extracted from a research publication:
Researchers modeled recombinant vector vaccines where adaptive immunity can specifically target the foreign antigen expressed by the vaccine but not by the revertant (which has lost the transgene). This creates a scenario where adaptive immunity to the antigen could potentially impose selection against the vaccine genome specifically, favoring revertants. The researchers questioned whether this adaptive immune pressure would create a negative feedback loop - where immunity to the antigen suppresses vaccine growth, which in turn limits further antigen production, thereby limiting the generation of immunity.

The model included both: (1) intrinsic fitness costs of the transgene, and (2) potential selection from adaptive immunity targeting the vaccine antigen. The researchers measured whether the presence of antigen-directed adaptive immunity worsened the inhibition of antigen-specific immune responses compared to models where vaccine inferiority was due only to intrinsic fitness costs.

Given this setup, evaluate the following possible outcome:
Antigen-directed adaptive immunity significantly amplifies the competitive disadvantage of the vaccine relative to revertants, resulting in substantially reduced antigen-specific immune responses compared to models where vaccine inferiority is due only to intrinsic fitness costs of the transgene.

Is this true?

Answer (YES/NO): NO